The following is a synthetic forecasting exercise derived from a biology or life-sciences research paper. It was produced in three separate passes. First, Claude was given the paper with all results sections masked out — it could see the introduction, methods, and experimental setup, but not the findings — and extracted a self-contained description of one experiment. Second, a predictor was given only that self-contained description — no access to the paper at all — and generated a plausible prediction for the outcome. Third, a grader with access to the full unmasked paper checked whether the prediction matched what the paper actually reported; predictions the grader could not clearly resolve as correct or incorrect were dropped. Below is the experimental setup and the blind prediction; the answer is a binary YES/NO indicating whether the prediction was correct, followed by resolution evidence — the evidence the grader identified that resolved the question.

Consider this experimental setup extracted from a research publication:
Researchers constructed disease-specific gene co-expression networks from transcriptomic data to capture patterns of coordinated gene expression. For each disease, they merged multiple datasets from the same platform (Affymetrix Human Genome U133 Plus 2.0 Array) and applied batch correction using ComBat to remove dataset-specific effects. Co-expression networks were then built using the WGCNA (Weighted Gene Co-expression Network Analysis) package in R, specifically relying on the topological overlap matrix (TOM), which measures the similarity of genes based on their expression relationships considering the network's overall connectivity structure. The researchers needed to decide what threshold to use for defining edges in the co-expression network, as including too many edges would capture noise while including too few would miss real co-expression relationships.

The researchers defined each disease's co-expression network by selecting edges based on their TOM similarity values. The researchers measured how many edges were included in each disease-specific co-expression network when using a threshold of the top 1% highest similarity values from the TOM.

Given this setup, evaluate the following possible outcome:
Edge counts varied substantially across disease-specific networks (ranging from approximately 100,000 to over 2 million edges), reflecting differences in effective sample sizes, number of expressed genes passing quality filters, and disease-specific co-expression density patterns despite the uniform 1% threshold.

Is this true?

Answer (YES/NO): NO